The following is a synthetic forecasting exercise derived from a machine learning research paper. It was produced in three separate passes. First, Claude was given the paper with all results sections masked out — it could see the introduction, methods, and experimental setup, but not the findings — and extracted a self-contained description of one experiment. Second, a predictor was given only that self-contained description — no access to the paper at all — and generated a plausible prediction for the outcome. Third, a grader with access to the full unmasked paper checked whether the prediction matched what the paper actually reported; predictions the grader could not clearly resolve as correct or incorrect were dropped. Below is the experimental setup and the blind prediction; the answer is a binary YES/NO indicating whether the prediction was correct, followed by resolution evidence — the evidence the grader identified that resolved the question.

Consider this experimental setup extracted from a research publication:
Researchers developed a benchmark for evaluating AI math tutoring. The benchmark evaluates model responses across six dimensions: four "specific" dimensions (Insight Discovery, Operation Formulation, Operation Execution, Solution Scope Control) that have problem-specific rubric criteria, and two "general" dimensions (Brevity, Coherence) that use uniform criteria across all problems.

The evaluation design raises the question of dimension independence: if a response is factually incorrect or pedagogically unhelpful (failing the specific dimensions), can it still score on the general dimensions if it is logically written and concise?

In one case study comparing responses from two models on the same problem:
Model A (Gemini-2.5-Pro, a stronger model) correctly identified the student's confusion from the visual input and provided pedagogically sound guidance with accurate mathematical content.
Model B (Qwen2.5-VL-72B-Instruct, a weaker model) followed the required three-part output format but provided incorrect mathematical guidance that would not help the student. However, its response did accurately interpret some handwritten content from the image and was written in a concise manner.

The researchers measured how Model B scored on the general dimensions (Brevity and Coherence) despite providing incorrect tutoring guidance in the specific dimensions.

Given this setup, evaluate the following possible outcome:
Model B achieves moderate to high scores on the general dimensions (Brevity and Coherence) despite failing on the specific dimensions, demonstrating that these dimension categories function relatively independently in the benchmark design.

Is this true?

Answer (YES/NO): YES